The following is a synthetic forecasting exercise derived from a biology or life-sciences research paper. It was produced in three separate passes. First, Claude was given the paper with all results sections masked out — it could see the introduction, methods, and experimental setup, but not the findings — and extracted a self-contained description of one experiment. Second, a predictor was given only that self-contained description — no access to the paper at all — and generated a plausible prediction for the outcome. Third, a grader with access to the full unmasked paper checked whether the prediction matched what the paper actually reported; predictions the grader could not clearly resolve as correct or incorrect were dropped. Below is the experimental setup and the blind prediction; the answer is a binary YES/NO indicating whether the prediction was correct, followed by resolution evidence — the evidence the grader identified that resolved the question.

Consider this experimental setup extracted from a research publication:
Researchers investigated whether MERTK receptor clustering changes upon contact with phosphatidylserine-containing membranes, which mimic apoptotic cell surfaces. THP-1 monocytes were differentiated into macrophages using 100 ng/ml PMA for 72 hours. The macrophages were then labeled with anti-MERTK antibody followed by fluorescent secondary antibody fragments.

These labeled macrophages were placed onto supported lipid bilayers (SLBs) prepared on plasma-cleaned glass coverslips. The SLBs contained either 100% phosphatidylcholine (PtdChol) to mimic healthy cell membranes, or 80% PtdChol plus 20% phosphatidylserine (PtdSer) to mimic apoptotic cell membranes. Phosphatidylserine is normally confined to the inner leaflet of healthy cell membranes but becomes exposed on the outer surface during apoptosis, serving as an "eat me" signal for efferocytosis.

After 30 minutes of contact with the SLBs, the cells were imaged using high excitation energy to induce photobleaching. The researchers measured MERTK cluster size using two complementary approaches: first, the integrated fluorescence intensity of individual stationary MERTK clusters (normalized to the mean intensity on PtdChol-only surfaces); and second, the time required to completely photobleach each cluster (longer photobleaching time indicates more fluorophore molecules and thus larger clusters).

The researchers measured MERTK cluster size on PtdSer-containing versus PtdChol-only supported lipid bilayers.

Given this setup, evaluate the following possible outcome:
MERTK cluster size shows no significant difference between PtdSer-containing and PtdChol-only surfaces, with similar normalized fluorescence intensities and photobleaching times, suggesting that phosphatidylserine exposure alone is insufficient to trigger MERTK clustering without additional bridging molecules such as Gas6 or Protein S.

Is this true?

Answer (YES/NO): NO